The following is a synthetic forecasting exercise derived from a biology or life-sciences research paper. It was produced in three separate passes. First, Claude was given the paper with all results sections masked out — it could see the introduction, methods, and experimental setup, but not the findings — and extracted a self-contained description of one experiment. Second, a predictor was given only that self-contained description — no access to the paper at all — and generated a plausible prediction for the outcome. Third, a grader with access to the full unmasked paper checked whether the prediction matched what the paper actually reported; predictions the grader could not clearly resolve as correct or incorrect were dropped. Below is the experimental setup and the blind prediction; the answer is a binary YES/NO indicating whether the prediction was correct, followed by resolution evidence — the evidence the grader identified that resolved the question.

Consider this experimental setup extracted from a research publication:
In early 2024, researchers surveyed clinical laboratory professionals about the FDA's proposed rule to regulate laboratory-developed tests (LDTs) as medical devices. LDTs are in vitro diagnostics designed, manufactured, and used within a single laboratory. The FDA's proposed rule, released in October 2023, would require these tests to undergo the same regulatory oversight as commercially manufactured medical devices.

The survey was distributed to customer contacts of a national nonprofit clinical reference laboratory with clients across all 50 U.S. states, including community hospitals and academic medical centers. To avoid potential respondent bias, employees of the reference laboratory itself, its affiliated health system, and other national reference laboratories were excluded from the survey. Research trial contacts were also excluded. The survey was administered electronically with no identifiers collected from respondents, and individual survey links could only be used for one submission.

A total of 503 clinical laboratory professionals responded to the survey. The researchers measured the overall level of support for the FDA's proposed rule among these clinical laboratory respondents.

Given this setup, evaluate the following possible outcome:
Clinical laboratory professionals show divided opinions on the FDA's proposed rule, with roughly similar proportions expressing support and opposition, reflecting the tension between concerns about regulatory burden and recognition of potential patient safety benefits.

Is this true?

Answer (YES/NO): NO